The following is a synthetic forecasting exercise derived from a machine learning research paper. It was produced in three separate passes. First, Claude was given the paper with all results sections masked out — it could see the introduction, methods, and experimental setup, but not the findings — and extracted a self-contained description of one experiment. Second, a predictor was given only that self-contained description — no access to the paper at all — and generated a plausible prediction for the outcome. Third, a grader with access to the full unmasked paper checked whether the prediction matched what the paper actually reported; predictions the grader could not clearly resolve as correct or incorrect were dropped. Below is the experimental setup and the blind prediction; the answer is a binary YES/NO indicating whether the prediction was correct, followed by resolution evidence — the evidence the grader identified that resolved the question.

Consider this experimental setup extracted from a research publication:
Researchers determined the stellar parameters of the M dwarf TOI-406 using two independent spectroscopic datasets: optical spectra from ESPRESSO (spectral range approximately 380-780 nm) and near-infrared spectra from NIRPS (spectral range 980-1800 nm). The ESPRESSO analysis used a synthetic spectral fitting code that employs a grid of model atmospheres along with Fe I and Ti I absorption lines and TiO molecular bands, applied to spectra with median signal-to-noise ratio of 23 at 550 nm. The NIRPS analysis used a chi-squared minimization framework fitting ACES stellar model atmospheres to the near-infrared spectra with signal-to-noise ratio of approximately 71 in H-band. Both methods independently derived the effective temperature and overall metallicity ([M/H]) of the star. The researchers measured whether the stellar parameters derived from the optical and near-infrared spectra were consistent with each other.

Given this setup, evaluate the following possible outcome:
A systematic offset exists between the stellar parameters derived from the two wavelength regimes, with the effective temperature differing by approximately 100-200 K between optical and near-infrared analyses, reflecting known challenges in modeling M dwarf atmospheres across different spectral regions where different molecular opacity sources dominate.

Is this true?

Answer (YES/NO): NO